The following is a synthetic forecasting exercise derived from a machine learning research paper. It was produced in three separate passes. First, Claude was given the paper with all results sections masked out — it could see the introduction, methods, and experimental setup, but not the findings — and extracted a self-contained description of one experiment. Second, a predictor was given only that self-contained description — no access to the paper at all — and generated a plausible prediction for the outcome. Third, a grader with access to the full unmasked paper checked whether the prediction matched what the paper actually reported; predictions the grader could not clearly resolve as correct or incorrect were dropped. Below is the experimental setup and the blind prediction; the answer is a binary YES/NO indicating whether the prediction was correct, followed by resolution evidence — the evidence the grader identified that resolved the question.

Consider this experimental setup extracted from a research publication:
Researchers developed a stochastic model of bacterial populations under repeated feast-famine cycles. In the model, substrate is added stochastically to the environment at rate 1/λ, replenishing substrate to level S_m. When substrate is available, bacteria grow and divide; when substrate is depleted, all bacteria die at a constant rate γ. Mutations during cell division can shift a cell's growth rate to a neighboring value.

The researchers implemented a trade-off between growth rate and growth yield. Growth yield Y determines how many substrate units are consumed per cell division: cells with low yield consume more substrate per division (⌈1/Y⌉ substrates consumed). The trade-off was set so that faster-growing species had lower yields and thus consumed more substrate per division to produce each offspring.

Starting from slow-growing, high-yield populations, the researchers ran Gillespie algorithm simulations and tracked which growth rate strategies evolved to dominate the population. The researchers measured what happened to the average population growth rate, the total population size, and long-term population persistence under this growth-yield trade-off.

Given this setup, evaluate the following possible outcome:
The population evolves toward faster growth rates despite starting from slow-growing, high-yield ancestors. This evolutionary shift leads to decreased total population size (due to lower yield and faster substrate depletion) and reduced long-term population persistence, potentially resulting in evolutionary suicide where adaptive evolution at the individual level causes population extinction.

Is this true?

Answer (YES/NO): YES